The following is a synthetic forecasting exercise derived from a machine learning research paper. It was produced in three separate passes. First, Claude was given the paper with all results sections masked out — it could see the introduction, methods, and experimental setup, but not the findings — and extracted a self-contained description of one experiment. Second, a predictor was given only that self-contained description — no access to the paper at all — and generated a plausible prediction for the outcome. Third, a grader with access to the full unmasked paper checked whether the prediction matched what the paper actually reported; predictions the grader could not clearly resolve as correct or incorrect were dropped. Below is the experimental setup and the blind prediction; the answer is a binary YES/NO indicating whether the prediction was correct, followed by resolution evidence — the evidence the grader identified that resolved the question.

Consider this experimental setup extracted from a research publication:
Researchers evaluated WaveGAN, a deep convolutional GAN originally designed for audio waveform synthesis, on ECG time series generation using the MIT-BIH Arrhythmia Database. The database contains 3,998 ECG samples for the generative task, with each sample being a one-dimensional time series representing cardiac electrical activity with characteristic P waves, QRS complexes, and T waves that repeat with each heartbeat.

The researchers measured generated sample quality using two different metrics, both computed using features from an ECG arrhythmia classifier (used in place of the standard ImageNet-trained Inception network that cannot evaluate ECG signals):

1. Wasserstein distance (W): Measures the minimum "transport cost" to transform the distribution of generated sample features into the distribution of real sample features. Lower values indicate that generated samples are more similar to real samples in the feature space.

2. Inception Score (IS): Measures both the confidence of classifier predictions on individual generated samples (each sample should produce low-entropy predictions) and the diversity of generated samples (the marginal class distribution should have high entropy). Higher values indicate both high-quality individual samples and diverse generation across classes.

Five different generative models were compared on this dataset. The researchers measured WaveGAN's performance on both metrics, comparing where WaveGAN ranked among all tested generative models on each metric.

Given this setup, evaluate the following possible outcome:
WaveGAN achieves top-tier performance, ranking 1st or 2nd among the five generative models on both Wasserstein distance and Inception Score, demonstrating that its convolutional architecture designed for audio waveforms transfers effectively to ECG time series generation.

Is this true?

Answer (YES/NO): NO